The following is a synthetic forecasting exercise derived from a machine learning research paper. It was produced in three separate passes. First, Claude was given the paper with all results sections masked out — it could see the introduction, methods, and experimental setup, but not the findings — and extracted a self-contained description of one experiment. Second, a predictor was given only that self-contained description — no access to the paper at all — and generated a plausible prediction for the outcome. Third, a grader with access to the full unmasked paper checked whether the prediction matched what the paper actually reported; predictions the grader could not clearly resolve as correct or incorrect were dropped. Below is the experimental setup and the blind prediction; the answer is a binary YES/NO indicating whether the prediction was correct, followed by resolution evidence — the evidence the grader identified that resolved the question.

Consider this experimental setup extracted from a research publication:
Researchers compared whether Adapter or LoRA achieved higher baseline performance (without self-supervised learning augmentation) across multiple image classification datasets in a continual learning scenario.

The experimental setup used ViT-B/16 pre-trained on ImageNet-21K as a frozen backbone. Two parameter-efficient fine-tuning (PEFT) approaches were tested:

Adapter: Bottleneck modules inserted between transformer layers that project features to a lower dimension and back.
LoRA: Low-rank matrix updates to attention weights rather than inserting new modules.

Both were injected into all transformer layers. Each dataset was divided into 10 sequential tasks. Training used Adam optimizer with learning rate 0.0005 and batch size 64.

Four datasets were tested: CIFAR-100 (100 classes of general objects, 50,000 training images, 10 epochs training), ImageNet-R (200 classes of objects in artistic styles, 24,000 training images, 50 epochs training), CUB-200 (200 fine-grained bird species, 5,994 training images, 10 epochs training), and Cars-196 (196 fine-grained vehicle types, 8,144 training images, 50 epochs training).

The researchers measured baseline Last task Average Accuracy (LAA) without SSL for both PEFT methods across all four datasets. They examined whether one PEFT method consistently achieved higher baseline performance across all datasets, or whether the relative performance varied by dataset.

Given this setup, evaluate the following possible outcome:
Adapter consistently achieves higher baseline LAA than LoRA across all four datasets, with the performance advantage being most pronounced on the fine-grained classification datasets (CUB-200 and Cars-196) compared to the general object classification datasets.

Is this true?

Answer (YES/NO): NO